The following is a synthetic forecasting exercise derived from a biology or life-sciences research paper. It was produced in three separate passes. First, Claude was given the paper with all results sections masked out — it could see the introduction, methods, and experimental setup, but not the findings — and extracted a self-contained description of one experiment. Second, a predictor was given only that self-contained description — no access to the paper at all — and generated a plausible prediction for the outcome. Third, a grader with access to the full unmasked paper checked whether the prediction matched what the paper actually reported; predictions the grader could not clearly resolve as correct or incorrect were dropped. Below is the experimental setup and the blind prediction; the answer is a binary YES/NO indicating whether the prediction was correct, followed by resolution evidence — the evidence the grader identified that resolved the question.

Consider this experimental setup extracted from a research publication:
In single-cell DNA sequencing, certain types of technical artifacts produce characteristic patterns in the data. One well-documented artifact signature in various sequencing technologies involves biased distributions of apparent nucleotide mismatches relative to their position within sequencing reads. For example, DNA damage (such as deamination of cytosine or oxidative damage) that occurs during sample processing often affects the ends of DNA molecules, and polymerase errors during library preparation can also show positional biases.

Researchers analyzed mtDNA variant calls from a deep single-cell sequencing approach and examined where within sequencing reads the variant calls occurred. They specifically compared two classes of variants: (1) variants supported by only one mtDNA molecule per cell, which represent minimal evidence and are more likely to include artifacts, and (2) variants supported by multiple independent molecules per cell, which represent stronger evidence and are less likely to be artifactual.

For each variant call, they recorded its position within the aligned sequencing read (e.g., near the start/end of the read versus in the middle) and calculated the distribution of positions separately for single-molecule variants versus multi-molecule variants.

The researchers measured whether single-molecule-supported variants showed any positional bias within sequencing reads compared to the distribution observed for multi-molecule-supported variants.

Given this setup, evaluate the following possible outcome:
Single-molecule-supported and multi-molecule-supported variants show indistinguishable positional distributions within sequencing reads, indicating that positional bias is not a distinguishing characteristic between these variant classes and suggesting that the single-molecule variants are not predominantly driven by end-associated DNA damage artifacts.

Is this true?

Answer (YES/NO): NO